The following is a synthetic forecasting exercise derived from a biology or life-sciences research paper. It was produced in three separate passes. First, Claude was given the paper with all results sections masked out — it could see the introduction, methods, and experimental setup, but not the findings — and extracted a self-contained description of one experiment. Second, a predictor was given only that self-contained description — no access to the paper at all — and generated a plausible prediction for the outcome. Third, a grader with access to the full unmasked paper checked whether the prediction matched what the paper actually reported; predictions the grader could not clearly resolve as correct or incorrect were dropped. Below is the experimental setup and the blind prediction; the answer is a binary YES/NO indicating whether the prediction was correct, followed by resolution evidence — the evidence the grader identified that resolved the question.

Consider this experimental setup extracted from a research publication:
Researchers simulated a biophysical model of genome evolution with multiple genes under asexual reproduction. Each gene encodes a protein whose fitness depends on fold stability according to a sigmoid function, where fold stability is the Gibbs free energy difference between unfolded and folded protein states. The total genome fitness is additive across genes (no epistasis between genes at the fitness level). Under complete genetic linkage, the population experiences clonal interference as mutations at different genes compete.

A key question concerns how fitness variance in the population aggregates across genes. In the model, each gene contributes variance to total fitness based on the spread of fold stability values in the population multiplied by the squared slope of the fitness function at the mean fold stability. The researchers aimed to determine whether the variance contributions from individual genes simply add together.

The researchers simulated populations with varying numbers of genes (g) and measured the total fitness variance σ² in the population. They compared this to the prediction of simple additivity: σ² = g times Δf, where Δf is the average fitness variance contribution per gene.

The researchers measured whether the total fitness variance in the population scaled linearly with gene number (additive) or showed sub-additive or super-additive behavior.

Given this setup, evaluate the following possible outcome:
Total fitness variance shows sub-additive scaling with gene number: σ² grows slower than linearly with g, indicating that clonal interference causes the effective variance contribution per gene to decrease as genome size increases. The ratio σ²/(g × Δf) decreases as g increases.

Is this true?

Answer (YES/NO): NO